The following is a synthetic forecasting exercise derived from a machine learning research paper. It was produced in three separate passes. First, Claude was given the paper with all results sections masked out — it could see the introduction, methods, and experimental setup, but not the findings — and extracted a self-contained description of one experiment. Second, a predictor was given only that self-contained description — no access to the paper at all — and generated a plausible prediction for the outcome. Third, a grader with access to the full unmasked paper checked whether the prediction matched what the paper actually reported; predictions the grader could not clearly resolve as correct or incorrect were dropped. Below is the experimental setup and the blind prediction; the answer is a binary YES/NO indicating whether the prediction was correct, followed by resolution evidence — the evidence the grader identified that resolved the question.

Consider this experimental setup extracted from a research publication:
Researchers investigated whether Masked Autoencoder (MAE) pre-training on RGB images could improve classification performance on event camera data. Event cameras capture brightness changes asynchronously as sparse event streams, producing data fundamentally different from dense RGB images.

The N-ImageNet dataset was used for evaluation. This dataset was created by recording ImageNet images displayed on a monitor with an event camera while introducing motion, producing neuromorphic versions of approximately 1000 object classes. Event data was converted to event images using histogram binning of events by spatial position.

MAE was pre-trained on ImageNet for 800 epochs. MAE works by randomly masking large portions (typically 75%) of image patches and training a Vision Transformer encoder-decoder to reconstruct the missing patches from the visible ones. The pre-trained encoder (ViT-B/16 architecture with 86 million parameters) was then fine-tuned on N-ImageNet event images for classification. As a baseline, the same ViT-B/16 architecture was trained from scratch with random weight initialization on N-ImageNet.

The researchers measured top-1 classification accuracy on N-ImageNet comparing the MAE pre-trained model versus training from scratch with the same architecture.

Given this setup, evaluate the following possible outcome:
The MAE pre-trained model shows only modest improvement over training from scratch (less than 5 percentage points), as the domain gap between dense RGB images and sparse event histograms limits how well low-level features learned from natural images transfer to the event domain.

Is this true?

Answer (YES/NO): NO